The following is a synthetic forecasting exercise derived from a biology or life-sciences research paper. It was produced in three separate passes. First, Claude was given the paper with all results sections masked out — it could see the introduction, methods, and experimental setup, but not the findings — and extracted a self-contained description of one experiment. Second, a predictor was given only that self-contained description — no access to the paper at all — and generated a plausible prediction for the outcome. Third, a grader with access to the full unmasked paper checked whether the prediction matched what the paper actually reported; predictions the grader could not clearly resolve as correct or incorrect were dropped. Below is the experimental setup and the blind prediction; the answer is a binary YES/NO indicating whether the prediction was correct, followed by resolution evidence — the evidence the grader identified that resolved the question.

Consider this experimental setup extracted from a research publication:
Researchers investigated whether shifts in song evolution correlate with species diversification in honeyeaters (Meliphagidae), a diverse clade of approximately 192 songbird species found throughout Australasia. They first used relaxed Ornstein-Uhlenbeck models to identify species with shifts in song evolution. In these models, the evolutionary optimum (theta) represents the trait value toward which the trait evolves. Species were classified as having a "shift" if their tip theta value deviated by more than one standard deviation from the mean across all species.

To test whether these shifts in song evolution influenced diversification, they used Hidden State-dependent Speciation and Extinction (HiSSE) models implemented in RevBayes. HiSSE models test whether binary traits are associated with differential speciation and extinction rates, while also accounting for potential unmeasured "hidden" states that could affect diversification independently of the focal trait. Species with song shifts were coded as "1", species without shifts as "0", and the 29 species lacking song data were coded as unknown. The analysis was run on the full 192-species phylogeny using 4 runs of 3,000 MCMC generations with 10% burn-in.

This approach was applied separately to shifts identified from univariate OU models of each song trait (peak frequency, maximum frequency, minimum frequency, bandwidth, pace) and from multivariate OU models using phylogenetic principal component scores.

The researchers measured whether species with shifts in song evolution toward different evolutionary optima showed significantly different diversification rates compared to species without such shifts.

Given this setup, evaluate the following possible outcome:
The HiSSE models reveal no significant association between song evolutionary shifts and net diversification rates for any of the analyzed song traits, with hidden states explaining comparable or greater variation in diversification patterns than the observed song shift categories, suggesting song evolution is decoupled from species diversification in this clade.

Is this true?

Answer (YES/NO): NO